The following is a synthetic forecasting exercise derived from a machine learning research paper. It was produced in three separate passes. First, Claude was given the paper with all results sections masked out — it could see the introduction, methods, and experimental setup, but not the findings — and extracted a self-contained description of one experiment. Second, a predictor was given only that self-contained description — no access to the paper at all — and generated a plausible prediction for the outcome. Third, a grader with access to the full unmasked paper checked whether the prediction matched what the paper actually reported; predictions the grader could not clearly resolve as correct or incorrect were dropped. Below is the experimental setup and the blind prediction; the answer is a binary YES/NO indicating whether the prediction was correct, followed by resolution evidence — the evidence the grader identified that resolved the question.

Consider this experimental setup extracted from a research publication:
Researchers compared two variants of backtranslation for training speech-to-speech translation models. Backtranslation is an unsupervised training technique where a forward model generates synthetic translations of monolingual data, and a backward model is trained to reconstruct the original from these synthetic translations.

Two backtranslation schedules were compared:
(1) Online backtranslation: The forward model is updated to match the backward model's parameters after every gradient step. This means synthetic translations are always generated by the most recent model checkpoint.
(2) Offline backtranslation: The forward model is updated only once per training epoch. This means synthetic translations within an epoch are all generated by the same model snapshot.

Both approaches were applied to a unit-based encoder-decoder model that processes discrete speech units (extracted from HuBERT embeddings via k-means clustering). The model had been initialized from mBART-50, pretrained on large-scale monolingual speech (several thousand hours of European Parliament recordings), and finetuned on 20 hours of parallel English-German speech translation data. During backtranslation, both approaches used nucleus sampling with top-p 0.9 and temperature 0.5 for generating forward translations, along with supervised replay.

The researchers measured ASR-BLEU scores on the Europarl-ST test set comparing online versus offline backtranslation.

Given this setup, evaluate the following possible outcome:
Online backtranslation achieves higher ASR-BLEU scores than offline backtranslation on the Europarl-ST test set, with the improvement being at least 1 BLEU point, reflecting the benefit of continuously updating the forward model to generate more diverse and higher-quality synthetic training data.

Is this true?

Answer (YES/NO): NO